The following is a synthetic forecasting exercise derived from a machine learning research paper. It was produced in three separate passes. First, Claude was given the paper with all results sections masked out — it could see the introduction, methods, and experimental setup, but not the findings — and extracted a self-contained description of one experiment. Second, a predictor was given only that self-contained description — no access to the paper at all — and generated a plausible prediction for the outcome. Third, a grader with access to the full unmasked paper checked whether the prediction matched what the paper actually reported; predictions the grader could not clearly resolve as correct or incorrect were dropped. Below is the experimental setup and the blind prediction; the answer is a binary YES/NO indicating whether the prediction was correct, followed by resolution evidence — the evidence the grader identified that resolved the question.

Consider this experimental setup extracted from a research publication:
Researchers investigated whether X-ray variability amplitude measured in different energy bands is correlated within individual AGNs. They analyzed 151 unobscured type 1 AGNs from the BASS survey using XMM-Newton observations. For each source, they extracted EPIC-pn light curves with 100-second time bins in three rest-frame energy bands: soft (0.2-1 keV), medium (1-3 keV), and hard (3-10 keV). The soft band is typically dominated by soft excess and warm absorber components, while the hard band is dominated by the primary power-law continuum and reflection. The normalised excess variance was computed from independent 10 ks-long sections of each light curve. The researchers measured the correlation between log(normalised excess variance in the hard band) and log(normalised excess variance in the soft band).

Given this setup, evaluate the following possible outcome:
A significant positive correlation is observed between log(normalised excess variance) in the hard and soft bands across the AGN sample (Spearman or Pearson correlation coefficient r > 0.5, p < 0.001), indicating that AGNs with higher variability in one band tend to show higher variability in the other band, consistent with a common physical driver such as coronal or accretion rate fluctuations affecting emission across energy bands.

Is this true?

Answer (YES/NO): NO